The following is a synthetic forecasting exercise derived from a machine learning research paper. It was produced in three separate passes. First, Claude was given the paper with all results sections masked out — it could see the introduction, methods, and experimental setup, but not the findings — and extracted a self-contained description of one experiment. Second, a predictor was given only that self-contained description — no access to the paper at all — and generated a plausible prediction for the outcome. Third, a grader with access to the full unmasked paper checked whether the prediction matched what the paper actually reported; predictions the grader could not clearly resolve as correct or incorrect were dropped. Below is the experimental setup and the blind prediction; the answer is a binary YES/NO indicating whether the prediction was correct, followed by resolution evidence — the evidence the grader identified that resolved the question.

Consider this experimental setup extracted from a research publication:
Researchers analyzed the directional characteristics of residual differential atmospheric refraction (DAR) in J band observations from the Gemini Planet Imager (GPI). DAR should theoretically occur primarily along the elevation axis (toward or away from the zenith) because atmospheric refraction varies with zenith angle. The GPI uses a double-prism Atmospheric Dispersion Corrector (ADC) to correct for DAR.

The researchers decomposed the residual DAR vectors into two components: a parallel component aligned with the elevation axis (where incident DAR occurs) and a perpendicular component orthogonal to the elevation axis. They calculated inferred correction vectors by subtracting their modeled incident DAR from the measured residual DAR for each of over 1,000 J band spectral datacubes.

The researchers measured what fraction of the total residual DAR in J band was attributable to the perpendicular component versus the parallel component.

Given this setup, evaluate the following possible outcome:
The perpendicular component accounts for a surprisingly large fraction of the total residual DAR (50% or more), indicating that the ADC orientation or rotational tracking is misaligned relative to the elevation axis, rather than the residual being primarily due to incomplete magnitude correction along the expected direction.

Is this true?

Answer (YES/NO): YES